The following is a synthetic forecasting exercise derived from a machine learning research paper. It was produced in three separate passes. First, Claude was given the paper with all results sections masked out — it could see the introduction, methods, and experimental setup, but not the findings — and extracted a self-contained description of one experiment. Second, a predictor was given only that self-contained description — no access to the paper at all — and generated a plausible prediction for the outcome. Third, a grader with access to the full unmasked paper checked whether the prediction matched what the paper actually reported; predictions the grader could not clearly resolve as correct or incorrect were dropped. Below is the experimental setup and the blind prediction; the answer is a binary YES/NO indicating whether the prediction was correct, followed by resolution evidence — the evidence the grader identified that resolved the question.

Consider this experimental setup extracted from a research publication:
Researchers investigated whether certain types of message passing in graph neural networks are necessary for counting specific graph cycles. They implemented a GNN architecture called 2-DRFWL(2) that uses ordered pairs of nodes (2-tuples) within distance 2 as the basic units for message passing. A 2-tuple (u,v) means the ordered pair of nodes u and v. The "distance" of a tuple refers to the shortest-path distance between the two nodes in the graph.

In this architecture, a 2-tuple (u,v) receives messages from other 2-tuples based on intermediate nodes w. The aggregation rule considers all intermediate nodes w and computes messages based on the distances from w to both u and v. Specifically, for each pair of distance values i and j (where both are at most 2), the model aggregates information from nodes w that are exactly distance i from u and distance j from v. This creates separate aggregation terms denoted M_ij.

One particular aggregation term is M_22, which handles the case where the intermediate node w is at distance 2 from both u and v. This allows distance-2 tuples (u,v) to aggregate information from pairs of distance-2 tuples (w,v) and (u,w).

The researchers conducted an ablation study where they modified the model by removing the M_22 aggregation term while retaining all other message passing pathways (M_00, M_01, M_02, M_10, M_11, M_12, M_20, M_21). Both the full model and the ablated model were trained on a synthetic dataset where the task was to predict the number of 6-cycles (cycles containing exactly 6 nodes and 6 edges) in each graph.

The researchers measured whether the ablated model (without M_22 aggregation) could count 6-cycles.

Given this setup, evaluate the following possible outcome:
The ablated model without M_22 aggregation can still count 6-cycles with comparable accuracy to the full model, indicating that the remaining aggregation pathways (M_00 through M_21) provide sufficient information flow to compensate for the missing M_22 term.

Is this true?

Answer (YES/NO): NO